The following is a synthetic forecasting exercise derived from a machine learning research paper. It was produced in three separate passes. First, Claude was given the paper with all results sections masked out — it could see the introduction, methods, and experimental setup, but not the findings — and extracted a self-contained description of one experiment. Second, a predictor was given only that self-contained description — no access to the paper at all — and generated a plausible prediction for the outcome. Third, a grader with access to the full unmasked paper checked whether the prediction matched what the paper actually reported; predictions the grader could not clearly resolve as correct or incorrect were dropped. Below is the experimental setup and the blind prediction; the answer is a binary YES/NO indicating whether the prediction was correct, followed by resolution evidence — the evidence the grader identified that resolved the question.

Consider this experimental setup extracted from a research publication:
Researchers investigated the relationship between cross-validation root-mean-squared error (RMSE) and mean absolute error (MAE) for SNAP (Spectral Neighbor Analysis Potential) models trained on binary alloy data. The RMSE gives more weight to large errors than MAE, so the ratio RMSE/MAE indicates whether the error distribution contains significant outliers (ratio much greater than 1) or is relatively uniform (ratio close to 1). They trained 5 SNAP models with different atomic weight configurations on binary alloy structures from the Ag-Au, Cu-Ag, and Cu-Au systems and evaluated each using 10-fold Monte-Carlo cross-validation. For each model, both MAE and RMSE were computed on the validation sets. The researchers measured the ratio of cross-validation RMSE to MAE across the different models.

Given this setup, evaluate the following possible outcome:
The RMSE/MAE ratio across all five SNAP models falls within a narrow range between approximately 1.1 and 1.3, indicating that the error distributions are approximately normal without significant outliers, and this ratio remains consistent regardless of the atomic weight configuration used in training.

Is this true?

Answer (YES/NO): NO